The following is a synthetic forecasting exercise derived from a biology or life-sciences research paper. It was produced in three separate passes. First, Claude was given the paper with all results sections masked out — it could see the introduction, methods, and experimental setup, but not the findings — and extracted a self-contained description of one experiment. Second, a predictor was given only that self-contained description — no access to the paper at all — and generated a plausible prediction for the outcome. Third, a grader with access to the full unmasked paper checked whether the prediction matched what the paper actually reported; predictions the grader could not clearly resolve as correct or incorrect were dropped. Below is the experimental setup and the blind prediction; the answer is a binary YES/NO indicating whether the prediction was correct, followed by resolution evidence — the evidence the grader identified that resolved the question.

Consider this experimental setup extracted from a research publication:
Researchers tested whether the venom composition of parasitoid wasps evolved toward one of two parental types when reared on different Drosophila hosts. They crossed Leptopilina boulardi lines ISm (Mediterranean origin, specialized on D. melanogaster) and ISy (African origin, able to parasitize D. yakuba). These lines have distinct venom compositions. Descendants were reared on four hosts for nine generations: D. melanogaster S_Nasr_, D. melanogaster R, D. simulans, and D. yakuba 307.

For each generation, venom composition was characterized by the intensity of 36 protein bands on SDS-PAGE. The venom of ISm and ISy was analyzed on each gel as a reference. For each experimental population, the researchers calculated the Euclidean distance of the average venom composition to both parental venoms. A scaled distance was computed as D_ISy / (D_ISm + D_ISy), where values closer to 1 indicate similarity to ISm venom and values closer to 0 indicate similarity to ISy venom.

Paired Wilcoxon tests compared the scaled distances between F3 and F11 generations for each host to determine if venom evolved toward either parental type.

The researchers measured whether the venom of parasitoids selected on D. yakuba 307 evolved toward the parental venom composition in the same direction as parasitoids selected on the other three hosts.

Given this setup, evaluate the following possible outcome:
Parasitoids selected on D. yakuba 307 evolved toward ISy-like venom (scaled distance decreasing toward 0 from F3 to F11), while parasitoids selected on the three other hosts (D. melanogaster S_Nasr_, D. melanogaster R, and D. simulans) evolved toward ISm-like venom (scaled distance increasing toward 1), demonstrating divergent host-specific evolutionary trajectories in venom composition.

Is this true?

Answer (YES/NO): NO